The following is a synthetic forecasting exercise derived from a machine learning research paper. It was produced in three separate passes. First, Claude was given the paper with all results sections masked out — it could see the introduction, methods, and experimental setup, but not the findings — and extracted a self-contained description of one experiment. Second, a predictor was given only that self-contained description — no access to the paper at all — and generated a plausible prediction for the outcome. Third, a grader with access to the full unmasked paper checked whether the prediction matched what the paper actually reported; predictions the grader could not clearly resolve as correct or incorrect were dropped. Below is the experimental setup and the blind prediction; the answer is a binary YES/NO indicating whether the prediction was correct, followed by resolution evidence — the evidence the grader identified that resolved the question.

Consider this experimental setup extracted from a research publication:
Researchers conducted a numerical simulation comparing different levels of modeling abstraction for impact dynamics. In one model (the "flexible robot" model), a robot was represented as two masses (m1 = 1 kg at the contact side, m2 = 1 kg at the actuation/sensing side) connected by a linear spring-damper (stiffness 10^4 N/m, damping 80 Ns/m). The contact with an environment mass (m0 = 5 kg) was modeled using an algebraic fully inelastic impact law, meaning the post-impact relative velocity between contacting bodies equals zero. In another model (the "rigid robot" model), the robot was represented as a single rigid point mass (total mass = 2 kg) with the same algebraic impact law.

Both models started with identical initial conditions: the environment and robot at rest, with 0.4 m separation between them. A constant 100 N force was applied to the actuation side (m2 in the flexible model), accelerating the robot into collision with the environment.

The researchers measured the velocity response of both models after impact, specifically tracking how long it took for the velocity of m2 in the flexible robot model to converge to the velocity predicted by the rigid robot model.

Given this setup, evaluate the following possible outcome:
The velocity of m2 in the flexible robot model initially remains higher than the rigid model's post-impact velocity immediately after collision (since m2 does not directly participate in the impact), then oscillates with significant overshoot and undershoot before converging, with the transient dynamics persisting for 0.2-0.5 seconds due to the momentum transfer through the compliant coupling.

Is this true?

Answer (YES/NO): NO